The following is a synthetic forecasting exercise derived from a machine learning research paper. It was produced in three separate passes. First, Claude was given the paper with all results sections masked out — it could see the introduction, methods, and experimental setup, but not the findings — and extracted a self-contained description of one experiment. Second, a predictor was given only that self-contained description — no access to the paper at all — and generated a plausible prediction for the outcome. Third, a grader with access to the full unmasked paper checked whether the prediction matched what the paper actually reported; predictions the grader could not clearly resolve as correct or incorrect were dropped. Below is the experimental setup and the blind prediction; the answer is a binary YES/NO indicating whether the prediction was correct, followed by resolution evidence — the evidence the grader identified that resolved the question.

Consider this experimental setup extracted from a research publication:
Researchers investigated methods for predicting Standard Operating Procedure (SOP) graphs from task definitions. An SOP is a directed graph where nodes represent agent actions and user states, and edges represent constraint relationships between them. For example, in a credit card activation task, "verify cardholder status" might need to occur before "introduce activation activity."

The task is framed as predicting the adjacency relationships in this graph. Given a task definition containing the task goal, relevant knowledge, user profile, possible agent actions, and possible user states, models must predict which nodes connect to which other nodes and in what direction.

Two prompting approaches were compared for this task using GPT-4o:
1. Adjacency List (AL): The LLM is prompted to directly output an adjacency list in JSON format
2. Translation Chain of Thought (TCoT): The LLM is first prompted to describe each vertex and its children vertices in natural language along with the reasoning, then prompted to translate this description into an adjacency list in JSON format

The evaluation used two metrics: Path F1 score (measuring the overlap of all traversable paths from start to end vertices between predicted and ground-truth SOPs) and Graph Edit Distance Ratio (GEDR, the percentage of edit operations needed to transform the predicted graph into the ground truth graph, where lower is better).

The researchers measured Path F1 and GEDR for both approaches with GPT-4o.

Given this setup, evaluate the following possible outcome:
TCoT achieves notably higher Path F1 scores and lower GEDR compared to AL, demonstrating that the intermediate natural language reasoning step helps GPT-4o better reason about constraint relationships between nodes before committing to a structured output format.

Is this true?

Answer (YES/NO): NO